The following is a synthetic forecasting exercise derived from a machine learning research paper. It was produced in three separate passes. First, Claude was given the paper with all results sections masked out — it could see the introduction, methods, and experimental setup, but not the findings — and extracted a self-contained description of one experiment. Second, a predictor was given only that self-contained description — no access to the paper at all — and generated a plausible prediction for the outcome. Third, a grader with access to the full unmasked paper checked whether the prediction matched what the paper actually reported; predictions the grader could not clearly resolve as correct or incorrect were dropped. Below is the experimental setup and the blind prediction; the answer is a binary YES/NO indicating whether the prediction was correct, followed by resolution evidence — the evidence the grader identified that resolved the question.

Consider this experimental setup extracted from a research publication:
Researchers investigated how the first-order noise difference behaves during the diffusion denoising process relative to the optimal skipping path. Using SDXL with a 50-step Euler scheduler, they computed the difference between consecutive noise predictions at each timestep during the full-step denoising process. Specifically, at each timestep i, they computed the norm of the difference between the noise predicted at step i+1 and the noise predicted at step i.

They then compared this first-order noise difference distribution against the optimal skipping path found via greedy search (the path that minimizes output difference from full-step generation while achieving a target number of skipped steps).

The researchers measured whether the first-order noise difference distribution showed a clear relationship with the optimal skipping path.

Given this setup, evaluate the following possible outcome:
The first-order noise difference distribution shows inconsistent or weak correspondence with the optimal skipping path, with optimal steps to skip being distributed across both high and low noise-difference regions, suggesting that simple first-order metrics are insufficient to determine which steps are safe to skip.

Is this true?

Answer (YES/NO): YES